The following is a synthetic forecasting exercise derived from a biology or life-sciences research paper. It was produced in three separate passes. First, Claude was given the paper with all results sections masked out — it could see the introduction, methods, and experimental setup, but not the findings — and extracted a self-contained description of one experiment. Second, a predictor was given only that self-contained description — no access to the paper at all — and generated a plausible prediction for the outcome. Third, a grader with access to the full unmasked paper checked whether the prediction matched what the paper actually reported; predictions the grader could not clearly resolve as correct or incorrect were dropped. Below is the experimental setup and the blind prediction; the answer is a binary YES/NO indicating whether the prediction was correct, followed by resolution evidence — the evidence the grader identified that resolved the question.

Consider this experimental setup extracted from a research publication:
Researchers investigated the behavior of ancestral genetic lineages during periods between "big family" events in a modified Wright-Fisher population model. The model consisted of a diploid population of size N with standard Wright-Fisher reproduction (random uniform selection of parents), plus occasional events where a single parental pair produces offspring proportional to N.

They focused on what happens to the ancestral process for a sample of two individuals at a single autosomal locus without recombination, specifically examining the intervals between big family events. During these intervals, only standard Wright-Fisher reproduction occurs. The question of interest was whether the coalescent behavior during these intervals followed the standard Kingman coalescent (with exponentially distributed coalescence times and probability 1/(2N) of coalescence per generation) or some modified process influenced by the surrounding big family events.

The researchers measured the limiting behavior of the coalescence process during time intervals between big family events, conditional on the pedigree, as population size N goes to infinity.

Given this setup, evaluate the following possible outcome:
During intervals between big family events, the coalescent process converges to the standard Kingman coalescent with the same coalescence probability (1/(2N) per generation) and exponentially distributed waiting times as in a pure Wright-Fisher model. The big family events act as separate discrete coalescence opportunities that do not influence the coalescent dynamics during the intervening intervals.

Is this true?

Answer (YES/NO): YES